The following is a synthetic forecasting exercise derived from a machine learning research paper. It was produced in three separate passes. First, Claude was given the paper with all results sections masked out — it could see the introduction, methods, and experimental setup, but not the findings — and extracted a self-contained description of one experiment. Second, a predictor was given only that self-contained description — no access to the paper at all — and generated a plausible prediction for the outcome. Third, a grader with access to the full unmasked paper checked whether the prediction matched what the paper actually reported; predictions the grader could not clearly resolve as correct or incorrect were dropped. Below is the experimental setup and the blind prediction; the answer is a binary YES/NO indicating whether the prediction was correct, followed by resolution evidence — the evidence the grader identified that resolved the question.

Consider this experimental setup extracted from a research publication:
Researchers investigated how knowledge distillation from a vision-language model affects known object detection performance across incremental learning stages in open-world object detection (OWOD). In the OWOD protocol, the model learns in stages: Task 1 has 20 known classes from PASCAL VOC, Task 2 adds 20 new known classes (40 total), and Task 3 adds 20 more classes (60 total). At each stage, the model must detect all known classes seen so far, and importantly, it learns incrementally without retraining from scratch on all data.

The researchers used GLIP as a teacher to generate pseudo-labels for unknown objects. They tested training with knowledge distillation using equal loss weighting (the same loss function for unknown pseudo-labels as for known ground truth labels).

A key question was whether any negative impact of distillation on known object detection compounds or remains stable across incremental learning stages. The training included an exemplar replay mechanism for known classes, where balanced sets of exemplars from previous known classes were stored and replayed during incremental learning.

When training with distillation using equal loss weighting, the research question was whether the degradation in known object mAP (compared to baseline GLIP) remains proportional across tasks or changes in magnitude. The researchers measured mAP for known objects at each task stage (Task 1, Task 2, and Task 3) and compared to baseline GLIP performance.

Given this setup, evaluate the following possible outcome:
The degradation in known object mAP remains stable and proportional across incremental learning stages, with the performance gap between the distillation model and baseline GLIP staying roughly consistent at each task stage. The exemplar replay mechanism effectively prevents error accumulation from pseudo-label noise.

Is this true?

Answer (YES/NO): NO